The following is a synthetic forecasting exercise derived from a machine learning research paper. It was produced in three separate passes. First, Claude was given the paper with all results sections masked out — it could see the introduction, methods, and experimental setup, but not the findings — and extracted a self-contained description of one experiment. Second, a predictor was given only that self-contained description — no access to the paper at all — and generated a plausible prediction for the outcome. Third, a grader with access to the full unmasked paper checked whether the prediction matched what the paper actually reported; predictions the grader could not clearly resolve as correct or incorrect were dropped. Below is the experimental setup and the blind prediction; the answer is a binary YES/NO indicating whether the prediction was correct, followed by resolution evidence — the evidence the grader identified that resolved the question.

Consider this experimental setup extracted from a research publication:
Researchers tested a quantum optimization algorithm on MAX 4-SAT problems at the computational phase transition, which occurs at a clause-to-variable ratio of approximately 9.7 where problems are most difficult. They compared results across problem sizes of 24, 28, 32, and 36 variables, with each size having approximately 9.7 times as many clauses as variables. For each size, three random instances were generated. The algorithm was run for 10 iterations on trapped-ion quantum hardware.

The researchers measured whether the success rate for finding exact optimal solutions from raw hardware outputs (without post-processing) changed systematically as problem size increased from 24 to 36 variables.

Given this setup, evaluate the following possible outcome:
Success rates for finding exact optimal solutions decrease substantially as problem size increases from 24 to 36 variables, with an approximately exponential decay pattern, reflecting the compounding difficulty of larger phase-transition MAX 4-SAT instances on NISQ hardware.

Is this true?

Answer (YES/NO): NO